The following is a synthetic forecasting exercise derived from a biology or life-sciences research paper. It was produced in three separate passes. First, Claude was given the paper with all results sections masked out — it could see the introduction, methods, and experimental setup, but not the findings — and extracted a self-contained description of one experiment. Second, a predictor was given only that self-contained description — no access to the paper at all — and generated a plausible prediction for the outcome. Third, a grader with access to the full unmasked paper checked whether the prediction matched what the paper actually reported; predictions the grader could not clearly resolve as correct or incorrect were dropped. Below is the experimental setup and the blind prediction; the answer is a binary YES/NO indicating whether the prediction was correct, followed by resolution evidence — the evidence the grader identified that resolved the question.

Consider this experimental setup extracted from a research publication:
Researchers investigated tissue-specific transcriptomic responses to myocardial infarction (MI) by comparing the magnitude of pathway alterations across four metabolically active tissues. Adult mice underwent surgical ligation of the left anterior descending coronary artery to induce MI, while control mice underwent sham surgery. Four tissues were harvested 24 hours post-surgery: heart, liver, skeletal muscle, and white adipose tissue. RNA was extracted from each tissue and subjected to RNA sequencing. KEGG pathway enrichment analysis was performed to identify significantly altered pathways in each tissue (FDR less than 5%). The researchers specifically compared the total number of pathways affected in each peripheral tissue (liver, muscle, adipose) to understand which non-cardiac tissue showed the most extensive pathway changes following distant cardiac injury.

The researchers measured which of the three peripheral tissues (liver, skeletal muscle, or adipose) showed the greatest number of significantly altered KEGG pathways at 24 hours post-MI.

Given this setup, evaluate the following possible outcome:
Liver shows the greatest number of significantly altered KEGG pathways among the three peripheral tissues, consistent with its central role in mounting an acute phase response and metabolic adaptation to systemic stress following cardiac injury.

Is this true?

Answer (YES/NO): NO